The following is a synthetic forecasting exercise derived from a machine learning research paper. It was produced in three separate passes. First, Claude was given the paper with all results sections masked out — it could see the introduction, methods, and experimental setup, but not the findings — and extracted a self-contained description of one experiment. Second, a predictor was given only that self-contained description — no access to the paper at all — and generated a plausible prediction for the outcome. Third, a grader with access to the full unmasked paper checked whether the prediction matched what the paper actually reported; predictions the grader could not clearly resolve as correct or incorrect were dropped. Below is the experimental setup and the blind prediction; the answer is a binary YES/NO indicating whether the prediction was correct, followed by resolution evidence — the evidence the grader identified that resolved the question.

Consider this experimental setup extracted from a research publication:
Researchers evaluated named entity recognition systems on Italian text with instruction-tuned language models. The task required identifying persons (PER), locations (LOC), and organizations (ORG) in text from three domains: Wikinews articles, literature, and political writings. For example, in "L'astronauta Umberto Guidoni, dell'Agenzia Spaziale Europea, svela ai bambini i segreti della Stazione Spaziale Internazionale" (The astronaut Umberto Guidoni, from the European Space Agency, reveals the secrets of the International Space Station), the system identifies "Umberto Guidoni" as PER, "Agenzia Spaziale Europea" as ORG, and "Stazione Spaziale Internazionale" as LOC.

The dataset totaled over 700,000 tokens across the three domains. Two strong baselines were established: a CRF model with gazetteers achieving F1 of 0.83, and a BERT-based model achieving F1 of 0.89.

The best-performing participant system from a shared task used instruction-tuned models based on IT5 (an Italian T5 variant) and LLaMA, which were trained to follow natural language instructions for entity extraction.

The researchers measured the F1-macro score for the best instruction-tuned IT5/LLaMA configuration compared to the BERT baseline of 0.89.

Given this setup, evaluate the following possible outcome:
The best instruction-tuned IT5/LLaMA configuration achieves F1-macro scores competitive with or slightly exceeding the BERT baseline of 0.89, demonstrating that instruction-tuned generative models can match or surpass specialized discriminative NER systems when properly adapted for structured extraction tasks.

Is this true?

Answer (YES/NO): NO